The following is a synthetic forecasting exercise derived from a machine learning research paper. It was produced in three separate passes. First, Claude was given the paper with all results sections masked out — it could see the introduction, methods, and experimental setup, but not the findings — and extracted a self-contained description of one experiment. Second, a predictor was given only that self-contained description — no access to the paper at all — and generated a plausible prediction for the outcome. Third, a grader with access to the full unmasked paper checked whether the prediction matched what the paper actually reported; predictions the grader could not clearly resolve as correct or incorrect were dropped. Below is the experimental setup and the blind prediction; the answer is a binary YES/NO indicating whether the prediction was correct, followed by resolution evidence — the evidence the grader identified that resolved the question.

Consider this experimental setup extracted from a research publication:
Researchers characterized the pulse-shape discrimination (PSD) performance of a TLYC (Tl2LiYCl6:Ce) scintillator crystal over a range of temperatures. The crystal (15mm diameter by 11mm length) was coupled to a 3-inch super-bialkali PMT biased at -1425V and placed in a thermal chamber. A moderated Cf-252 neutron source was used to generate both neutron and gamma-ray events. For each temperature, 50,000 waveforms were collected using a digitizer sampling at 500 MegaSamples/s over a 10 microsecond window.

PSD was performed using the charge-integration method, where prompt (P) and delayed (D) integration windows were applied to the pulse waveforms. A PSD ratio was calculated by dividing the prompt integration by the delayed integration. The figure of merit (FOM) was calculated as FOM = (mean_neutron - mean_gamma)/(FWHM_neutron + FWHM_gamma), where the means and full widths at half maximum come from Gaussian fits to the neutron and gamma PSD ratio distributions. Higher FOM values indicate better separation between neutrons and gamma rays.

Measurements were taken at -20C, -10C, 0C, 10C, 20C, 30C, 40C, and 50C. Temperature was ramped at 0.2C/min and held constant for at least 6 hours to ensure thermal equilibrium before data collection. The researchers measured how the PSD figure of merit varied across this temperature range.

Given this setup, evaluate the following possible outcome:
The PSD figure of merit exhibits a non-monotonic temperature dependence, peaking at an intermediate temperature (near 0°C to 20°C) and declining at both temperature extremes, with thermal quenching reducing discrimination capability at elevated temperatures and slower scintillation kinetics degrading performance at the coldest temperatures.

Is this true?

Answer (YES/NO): NO